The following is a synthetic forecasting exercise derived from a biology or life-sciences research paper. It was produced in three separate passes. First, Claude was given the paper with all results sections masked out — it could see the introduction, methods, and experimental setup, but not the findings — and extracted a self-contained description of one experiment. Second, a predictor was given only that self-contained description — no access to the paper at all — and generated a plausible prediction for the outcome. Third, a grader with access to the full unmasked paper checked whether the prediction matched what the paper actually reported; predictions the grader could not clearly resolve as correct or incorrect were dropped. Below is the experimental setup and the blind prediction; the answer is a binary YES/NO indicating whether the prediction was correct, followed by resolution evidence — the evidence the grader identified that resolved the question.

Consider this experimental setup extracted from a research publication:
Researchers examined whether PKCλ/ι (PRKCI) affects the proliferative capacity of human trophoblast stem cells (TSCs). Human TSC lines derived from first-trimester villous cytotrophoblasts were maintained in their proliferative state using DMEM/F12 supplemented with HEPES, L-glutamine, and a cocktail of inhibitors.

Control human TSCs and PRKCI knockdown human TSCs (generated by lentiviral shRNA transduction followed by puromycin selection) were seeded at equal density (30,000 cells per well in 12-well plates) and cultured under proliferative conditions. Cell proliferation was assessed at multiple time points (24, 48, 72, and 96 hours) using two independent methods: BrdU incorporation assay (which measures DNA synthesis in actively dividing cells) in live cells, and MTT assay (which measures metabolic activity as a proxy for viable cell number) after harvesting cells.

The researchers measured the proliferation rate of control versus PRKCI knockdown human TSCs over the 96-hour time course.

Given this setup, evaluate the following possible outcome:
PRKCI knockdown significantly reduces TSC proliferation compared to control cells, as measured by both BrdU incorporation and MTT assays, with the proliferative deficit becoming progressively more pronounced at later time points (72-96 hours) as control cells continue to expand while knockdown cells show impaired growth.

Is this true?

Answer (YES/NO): NO